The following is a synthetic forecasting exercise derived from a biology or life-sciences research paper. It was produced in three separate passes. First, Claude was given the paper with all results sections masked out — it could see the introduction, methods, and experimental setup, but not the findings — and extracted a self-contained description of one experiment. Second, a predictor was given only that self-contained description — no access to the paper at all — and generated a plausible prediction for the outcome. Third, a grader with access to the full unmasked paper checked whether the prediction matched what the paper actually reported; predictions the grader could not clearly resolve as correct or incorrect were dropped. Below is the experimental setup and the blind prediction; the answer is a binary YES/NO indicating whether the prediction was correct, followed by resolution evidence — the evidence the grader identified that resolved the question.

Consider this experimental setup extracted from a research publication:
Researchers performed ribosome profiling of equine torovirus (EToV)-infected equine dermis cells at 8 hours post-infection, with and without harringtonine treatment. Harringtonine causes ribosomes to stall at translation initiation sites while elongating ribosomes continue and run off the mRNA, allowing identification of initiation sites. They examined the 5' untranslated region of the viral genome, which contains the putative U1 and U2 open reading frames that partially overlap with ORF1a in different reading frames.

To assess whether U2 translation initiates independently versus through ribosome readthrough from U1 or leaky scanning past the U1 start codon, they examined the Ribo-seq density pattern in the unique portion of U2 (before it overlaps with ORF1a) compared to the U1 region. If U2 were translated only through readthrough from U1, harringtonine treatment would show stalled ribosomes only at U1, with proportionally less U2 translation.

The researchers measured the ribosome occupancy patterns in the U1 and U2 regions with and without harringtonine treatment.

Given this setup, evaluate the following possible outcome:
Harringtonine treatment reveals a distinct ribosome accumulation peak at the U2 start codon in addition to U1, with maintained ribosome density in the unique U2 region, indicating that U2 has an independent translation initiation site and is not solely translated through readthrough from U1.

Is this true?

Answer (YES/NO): YES